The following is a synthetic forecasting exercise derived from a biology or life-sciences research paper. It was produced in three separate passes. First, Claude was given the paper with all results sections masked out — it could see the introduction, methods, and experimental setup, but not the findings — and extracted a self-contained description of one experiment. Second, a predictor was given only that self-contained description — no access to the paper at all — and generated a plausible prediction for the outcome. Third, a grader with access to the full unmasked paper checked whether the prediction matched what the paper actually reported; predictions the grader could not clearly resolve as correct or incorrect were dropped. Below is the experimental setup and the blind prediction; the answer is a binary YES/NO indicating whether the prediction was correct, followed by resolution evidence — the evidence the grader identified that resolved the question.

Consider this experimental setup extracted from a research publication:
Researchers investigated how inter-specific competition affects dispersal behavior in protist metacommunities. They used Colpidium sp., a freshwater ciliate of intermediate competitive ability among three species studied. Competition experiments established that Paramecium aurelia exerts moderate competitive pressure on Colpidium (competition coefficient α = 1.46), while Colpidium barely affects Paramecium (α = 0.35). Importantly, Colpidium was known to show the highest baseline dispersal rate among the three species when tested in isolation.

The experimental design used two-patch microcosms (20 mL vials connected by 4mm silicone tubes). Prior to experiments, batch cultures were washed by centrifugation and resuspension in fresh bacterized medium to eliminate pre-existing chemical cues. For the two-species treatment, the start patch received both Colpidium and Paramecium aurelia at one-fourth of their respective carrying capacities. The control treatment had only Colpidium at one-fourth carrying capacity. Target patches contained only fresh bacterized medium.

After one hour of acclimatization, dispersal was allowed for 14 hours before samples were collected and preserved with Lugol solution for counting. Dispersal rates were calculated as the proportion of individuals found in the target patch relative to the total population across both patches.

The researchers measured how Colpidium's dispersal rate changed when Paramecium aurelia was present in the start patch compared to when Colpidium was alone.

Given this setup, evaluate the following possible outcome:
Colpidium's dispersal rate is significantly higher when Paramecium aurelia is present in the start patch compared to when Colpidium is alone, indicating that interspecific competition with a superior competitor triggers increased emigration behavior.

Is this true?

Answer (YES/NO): NO